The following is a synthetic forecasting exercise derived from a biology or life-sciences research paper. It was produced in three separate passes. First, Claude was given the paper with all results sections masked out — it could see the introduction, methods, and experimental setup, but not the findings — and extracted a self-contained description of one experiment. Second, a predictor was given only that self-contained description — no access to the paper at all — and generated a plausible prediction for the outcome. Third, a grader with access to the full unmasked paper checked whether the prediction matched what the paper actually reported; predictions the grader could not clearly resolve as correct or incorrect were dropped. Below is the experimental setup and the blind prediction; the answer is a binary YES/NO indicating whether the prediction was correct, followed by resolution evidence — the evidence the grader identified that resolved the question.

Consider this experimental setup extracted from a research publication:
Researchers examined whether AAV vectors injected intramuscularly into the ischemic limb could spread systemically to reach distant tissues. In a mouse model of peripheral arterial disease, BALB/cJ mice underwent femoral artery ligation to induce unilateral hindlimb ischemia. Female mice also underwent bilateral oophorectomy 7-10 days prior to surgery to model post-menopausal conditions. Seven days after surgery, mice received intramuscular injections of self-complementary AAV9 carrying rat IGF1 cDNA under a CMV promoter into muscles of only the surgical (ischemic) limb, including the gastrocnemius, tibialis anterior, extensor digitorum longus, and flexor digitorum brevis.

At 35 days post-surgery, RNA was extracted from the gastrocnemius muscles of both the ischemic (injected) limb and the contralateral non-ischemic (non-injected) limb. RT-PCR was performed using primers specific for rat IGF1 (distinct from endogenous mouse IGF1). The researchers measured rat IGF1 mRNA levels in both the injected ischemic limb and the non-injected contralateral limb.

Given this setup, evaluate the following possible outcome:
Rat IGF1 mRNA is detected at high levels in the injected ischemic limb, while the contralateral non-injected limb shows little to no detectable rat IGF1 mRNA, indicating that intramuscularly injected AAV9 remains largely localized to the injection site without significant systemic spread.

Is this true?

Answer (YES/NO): NO